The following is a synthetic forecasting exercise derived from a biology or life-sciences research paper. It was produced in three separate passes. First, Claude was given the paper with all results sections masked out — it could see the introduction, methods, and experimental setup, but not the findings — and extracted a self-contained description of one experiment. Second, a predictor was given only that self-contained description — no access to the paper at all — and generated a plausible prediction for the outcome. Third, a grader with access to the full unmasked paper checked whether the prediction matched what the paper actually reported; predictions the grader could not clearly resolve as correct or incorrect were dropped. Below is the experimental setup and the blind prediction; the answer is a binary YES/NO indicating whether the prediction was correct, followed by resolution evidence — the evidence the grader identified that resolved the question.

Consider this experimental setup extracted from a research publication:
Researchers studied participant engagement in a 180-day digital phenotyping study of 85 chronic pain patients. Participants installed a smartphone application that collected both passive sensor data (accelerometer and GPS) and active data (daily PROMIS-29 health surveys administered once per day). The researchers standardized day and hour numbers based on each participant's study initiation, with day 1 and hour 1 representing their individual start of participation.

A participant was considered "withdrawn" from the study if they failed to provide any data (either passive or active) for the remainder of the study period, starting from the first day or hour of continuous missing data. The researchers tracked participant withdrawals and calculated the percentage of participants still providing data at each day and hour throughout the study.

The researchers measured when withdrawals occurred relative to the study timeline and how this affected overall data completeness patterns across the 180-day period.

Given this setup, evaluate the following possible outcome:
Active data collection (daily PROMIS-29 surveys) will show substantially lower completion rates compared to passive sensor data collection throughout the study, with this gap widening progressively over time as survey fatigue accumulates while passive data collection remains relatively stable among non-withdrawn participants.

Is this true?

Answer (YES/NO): NO